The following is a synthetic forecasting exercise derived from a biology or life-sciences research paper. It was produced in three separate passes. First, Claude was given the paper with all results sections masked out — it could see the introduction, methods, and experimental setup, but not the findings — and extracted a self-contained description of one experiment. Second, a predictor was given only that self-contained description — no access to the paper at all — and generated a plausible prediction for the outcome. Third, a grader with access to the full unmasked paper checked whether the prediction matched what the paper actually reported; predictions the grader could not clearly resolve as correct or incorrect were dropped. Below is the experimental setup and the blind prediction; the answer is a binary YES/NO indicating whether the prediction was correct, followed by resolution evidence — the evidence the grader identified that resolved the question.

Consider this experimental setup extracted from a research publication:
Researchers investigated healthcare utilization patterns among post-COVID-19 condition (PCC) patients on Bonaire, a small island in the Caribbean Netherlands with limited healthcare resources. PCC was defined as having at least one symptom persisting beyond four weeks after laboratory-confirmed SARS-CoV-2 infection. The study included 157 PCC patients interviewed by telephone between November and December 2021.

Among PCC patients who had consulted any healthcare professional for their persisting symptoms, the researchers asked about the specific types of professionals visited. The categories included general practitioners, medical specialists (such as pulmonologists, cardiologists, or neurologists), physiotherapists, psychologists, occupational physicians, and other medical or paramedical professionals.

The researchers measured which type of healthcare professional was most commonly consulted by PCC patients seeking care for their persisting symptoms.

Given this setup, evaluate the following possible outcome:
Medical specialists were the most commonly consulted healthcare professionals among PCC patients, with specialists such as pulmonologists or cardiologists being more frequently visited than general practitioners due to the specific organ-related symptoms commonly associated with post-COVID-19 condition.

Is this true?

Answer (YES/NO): NO